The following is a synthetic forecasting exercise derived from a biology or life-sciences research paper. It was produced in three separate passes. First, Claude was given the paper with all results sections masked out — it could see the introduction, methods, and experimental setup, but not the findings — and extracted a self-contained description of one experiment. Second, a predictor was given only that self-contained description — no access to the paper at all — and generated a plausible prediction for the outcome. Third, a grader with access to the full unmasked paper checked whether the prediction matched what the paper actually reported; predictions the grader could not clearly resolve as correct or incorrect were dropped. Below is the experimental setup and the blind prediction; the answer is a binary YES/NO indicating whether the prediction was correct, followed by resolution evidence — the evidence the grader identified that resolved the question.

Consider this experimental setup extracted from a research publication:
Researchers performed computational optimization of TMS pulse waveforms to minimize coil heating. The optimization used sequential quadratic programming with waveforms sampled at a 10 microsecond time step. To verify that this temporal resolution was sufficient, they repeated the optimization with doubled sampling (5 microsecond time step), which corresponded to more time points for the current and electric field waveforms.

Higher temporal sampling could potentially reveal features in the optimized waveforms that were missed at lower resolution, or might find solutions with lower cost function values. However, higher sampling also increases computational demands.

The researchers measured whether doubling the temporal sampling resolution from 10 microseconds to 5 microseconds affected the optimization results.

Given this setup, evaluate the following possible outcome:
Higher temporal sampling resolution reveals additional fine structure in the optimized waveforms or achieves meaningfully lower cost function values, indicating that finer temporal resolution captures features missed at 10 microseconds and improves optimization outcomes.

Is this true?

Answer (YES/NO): NO